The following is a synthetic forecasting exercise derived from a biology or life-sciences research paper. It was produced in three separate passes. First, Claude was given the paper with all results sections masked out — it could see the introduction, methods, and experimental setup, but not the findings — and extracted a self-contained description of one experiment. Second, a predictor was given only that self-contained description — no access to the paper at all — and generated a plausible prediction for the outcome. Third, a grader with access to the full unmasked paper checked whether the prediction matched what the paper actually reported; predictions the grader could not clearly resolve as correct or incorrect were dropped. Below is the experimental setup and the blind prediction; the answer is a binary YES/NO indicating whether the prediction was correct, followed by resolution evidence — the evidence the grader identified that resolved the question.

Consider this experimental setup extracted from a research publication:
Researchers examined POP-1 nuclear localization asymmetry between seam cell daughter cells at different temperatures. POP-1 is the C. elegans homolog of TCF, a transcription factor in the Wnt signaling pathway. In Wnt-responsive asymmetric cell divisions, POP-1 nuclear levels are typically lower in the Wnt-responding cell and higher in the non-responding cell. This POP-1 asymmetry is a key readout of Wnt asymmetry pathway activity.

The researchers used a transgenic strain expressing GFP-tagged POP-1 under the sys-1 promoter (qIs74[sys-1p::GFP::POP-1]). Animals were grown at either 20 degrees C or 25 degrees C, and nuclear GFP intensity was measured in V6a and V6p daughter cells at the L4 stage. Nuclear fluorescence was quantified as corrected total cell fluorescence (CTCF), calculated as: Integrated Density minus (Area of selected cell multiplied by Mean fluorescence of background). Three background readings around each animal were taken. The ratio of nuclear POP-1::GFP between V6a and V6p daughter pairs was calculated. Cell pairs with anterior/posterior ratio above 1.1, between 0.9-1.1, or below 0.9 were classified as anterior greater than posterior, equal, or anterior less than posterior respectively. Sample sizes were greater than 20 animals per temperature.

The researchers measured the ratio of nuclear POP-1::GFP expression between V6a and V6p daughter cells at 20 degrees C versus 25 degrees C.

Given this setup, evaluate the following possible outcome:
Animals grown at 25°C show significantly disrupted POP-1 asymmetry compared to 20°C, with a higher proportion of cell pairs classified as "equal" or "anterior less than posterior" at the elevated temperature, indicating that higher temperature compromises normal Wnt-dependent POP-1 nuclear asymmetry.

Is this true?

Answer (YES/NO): NO